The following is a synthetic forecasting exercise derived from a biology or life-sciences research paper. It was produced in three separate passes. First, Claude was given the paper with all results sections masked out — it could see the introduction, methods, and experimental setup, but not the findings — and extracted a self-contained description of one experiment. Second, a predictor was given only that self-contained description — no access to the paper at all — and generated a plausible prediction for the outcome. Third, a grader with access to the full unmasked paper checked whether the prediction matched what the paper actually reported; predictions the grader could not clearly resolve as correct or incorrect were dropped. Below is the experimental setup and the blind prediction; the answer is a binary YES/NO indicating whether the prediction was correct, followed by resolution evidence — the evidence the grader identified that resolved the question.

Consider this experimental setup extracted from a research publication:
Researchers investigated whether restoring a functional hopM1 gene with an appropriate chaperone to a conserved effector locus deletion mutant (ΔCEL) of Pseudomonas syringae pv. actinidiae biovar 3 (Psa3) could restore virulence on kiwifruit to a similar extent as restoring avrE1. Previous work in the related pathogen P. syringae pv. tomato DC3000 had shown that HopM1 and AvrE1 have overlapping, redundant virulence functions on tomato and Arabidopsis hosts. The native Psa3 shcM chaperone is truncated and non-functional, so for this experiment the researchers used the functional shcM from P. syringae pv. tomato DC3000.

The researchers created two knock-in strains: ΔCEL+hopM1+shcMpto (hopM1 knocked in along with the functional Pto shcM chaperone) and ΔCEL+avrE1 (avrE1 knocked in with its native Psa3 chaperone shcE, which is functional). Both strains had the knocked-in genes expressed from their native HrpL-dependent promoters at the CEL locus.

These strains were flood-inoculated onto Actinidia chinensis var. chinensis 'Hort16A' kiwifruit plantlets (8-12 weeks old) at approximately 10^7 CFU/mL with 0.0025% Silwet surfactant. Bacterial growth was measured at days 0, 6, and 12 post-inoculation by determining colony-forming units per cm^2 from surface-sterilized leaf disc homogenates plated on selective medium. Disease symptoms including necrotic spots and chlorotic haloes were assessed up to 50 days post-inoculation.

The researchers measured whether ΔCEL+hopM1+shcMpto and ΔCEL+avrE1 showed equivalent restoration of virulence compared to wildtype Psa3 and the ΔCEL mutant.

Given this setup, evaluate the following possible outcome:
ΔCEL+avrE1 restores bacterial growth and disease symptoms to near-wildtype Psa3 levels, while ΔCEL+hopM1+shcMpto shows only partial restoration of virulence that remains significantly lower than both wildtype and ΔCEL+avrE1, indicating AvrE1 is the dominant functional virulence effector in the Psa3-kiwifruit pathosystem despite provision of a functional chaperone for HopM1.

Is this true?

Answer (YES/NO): NO